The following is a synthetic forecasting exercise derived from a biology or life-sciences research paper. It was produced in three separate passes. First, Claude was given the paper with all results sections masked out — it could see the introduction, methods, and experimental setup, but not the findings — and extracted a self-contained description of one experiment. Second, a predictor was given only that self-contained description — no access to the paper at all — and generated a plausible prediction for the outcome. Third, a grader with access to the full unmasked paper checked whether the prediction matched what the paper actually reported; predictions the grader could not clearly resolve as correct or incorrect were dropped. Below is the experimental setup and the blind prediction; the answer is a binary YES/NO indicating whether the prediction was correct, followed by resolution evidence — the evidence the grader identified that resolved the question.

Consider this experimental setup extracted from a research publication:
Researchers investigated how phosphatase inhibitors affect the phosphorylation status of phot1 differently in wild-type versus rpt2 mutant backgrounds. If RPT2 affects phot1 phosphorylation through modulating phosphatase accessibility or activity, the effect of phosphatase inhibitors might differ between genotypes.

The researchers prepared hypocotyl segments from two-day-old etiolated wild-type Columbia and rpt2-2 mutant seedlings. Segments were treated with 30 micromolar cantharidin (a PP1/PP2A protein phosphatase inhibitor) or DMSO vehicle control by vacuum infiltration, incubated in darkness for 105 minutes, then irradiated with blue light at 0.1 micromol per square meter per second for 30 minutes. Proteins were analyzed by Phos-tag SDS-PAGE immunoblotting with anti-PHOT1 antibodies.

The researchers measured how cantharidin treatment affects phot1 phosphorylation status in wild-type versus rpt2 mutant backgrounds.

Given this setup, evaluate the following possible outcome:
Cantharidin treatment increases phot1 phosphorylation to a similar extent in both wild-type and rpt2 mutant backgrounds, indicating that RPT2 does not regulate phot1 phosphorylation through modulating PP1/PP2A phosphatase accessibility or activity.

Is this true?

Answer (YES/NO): YES